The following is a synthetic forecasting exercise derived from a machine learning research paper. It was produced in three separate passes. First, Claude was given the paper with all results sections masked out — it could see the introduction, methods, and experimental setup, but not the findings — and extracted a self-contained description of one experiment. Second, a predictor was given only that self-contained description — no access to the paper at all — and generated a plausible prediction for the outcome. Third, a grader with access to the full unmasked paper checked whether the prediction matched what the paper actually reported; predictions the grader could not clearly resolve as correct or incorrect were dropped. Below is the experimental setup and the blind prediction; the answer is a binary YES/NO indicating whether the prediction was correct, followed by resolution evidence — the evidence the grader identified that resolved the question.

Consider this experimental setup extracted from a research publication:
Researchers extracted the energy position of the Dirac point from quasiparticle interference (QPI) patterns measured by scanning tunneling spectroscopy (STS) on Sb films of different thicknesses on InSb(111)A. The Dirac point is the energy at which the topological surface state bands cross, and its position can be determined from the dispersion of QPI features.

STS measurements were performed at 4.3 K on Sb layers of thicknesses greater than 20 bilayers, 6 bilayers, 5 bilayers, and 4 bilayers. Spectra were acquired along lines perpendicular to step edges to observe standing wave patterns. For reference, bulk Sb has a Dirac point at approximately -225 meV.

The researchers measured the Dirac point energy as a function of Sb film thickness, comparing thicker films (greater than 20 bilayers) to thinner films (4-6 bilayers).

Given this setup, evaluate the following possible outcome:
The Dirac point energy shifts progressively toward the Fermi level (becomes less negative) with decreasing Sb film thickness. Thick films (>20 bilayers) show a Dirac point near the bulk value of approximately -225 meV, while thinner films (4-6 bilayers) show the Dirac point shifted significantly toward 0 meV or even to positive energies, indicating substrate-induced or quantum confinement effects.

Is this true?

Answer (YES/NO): YES